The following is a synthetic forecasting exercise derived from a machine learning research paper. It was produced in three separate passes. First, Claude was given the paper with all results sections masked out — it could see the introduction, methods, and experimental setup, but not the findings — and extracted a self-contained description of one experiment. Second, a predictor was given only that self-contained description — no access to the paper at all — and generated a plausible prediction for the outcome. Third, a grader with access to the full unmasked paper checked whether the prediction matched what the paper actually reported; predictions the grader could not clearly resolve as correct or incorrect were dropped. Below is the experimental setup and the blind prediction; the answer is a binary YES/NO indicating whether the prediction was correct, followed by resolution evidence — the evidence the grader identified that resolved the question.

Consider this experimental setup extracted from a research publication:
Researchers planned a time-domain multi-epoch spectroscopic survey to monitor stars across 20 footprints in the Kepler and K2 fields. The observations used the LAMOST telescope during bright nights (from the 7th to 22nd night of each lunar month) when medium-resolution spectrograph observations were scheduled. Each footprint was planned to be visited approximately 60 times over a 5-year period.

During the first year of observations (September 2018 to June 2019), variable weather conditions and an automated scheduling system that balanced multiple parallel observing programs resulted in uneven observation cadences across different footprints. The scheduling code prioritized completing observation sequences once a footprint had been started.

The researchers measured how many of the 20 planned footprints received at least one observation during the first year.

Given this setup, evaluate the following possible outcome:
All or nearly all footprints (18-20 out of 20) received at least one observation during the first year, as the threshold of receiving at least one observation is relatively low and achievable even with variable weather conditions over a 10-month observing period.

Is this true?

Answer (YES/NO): NO